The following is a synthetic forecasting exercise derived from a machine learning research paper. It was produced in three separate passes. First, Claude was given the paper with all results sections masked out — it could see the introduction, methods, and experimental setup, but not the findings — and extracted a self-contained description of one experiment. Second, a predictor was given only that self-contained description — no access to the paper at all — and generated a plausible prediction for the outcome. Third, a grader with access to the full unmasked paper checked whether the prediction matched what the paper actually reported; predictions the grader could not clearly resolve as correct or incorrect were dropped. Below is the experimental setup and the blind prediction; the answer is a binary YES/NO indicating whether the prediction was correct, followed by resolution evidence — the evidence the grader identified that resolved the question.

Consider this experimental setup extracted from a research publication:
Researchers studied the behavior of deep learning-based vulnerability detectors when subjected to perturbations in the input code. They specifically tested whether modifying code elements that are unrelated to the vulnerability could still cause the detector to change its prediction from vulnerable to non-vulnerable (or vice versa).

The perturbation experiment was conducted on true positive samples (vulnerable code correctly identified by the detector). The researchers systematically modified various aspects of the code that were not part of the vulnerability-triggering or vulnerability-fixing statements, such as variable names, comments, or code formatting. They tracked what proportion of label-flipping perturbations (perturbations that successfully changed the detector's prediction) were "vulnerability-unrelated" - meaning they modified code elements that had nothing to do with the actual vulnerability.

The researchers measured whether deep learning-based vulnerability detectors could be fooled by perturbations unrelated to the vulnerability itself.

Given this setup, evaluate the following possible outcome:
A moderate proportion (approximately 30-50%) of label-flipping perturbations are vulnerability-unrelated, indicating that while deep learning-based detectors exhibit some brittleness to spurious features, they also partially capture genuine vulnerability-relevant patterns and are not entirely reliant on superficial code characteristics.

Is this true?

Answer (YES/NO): NO